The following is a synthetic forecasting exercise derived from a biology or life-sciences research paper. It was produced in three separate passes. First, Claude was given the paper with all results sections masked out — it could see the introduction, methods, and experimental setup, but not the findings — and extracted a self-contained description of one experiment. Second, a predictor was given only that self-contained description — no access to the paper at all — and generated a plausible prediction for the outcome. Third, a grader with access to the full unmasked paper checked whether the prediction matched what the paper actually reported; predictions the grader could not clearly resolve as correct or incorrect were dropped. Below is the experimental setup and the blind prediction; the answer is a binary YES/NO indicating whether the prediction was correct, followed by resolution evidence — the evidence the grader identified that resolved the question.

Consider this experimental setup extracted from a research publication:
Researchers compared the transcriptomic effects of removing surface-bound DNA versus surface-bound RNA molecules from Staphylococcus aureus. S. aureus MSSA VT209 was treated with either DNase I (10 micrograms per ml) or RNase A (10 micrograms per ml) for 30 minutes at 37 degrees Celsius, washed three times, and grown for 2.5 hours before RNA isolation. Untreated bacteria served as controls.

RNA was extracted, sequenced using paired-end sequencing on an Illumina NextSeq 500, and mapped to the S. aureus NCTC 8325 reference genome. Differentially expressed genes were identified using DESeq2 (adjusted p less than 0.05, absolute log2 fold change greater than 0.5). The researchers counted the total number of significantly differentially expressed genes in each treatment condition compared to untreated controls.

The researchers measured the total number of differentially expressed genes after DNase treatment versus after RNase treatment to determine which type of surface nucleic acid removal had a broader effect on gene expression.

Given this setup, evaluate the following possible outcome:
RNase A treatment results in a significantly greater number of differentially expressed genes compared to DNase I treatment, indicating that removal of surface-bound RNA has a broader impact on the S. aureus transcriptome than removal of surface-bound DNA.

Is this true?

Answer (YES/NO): YES